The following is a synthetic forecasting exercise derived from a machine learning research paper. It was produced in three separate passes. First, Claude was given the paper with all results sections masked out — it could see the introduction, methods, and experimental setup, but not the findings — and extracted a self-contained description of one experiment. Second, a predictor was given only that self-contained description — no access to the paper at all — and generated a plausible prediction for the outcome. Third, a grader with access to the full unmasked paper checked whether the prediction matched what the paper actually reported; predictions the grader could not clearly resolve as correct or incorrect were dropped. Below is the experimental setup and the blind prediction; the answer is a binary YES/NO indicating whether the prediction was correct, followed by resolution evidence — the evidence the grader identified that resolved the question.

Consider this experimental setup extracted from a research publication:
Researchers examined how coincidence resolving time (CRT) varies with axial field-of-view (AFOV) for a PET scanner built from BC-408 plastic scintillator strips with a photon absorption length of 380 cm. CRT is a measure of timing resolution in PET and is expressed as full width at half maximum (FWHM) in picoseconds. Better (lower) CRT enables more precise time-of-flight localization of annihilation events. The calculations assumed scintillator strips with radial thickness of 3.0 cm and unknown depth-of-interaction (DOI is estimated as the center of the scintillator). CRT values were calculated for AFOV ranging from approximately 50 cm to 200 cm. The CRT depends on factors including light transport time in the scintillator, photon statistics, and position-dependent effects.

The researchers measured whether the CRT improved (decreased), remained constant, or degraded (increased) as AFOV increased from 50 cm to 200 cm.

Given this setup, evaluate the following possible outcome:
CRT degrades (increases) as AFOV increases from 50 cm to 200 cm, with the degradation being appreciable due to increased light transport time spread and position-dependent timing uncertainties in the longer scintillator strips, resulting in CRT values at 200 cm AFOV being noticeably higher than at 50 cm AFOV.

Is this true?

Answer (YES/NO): YES